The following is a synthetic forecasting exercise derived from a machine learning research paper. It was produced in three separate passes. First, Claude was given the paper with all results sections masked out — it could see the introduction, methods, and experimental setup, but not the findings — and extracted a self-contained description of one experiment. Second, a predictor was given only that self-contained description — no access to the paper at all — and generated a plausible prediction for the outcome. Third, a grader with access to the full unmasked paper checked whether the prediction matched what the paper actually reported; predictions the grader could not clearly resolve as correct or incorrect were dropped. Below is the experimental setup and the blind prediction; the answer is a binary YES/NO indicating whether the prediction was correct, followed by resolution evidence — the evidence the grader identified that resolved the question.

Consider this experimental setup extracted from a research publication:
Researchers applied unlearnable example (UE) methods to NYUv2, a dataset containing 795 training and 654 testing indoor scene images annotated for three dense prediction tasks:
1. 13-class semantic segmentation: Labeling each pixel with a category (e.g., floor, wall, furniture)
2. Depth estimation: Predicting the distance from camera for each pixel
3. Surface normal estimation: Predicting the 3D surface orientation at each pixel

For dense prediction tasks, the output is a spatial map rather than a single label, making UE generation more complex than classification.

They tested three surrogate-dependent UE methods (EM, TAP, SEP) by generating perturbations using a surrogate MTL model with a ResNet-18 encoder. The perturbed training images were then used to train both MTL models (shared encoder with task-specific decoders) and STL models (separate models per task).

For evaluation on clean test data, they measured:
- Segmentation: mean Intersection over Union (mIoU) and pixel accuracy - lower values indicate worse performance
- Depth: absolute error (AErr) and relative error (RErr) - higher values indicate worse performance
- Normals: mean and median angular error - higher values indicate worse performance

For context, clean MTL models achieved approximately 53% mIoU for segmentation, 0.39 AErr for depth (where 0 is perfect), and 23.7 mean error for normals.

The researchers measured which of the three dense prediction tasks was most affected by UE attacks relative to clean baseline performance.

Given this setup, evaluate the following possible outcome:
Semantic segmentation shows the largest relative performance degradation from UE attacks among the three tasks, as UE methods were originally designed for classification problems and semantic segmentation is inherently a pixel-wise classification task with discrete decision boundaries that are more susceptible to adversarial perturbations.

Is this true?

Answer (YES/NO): NO